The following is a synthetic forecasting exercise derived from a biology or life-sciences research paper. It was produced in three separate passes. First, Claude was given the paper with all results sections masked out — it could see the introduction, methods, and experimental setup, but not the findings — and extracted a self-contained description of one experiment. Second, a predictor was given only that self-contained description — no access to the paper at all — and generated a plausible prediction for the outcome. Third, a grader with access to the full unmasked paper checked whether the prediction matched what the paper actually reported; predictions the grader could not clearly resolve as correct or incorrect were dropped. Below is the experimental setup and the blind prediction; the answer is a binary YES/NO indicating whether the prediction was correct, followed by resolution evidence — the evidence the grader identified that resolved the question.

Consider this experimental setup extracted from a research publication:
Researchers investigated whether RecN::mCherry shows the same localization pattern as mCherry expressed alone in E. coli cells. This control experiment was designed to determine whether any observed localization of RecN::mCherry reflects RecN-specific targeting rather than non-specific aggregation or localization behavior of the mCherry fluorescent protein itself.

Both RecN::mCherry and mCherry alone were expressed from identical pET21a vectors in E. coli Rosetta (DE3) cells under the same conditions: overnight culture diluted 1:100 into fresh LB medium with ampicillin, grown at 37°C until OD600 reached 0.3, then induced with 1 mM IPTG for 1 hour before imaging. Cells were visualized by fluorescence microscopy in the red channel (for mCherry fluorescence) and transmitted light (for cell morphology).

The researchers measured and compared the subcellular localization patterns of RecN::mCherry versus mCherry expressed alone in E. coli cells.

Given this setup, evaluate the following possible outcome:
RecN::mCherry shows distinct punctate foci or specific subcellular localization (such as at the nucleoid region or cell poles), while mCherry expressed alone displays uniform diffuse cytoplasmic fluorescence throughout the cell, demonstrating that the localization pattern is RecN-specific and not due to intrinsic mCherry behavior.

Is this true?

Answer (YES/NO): YES